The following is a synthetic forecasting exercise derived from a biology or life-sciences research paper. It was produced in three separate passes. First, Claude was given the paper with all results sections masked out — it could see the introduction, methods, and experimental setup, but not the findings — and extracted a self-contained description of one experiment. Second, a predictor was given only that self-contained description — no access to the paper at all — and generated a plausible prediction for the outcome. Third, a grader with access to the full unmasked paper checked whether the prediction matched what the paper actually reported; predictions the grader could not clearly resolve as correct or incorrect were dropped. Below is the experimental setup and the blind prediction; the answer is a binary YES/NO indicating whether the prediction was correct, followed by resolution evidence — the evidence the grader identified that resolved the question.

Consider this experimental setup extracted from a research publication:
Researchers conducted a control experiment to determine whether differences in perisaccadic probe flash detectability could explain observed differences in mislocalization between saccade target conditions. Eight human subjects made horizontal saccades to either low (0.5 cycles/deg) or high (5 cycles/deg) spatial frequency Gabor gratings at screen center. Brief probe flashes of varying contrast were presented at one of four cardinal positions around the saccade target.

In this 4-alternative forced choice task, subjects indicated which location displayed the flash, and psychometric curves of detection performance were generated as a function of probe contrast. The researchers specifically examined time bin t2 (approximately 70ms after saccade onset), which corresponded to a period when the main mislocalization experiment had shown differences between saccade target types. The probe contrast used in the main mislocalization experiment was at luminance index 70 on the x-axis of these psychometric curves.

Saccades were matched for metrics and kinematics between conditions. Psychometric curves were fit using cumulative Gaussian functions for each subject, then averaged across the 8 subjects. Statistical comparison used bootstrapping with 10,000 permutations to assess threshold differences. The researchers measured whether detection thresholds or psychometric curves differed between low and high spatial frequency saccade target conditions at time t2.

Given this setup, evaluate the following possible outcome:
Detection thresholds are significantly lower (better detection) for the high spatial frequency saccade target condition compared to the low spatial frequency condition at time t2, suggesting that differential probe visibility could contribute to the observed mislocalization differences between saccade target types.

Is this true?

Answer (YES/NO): NO